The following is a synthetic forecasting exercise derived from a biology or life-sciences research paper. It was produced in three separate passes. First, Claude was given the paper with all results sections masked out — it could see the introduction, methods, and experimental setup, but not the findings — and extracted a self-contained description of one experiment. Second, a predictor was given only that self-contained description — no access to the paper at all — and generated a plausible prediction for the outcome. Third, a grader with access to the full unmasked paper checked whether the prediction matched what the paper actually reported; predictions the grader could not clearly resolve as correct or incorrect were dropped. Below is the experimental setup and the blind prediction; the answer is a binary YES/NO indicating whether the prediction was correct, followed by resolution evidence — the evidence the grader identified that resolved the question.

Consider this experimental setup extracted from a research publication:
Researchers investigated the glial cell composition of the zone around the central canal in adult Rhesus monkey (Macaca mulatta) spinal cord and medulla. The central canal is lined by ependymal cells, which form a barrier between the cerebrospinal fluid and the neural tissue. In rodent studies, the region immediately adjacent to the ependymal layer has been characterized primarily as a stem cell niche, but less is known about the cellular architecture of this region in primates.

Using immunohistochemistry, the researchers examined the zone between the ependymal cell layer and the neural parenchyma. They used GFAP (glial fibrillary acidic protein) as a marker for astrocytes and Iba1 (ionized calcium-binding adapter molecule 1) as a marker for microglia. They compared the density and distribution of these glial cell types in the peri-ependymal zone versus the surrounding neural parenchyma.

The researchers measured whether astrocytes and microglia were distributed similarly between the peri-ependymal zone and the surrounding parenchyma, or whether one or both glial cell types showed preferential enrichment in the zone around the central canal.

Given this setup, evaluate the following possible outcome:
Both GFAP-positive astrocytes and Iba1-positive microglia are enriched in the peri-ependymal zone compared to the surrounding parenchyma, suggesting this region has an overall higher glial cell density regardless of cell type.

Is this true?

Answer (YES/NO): YES